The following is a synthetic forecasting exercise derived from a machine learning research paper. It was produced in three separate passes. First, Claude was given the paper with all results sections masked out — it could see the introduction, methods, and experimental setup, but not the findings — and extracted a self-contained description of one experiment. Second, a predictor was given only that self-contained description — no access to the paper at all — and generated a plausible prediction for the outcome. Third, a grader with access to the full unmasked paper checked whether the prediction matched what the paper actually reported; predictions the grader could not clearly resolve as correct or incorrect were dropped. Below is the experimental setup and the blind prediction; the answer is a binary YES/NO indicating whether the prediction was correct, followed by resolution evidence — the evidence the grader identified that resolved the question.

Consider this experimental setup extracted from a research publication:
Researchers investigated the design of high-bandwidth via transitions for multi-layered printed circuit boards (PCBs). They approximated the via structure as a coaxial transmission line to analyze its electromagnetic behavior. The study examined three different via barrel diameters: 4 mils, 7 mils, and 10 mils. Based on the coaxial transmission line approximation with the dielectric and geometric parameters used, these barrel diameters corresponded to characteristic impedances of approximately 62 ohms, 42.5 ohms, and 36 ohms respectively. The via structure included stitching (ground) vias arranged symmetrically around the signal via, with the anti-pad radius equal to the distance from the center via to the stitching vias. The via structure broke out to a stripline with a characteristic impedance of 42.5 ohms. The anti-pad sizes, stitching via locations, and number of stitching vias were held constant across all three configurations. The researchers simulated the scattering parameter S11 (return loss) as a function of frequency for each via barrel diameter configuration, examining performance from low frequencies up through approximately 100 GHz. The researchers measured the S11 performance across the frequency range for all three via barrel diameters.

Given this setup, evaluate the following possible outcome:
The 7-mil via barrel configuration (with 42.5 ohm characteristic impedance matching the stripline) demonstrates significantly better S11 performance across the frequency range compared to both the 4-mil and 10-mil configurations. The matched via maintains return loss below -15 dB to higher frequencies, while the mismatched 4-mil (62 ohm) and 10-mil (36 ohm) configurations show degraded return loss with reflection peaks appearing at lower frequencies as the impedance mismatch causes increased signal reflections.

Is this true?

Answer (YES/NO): NO